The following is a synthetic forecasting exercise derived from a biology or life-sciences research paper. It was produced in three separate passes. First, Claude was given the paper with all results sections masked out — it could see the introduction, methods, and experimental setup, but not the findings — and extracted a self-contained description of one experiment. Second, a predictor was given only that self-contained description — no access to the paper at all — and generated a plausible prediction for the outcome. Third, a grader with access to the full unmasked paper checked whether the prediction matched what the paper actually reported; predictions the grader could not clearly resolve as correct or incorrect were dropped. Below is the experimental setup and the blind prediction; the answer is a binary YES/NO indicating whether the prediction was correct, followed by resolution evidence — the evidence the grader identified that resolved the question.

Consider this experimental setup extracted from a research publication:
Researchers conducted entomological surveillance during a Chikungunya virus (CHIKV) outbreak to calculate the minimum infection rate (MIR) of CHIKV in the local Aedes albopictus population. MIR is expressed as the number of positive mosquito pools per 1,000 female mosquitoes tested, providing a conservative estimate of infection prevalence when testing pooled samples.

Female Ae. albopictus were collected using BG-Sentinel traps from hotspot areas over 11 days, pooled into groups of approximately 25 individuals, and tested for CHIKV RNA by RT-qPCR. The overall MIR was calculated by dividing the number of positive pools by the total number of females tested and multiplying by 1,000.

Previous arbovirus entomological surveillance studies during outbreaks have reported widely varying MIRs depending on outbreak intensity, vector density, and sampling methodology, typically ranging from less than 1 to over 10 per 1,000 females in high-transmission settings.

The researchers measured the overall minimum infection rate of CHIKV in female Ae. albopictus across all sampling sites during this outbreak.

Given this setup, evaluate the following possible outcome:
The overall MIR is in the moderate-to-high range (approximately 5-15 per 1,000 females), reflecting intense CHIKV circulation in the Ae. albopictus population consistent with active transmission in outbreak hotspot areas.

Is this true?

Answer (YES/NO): NO